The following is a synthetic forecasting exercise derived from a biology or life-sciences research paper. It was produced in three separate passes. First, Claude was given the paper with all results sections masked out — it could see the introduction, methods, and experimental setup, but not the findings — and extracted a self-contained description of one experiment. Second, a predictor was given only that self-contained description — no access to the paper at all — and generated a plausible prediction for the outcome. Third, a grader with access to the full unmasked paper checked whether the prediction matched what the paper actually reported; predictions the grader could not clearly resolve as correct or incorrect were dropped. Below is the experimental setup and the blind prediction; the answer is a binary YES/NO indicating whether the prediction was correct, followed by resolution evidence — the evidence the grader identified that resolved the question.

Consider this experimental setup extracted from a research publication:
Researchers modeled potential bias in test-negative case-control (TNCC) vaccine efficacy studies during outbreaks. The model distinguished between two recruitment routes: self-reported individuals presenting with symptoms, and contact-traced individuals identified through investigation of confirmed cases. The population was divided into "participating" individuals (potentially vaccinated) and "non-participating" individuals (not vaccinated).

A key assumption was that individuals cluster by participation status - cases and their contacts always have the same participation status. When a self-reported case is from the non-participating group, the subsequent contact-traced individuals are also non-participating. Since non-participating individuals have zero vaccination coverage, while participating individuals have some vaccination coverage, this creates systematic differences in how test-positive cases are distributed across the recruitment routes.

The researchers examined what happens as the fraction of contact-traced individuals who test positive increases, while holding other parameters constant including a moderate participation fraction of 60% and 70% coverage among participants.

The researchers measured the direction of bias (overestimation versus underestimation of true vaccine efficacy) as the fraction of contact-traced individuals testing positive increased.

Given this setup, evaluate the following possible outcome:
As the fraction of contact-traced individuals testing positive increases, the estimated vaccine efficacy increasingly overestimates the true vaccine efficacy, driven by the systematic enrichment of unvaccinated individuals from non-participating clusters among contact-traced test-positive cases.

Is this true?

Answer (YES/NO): YES